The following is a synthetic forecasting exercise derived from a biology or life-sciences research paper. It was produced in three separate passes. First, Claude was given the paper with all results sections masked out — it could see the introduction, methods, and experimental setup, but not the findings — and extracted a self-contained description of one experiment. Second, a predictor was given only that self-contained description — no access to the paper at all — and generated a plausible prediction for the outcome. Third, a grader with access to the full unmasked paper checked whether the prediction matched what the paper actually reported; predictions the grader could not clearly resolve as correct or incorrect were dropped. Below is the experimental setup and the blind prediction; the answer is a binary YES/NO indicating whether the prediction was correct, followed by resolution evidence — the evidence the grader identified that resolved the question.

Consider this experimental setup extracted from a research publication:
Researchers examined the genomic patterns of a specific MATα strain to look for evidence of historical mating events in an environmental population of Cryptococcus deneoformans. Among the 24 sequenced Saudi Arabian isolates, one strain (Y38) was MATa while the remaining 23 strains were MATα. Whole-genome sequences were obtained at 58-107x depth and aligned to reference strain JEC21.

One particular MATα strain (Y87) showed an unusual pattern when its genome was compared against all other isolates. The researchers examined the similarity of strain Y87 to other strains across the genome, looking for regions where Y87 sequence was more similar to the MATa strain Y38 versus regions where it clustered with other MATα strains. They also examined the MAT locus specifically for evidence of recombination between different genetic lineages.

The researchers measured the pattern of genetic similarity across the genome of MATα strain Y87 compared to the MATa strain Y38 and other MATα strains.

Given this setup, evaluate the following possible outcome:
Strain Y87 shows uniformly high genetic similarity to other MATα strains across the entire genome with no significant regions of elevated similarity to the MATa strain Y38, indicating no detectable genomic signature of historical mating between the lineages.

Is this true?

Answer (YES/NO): NO